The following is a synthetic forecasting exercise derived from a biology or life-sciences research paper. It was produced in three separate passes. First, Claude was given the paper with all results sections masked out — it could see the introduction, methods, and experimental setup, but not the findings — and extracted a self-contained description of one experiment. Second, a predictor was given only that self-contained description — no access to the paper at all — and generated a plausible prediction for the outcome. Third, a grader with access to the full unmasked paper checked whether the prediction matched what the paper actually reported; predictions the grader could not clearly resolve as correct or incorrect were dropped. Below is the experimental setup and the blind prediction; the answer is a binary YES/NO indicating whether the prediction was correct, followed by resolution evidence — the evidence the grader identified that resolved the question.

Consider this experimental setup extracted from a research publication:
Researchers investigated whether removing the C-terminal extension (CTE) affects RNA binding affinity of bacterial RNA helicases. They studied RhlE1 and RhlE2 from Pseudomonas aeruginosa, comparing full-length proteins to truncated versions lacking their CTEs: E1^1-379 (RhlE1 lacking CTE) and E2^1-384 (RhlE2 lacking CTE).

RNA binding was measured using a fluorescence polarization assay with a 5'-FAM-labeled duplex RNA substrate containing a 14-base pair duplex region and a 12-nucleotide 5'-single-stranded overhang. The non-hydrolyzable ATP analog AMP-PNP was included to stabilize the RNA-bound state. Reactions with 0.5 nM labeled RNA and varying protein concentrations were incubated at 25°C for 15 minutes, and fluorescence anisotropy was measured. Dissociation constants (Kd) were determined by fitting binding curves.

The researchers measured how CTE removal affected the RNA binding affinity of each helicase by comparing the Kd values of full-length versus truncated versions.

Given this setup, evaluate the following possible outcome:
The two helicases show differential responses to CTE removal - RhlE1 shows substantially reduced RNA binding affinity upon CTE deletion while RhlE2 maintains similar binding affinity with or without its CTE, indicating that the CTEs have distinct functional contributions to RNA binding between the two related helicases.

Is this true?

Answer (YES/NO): NO